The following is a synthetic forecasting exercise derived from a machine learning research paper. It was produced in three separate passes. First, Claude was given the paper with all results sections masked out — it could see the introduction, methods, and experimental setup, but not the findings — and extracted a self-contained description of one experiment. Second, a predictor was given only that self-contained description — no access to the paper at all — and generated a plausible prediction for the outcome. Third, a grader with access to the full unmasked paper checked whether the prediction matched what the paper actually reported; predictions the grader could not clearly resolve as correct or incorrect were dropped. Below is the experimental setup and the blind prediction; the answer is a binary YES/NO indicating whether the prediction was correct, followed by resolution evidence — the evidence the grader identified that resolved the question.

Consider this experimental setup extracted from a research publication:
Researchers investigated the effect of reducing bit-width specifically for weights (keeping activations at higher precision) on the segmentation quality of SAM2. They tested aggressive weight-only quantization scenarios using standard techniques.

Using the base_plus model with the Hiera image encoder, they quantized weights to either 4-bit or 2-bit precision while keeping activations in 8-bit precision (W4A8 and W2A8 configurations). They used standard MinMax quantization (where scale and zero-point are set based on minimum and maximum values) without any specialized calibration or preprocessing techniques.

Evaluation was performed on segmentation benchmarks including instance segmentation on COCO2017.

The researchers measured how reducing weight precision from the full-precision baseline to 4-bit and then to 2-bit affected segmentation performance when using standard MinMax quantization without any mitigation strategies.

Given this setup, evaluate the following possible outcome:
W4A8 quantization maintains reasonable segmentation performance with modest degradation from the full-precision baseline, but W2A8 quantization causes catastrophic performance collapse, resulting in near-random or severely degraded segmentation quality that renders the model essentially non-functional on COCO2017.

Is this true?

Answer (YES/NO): NO